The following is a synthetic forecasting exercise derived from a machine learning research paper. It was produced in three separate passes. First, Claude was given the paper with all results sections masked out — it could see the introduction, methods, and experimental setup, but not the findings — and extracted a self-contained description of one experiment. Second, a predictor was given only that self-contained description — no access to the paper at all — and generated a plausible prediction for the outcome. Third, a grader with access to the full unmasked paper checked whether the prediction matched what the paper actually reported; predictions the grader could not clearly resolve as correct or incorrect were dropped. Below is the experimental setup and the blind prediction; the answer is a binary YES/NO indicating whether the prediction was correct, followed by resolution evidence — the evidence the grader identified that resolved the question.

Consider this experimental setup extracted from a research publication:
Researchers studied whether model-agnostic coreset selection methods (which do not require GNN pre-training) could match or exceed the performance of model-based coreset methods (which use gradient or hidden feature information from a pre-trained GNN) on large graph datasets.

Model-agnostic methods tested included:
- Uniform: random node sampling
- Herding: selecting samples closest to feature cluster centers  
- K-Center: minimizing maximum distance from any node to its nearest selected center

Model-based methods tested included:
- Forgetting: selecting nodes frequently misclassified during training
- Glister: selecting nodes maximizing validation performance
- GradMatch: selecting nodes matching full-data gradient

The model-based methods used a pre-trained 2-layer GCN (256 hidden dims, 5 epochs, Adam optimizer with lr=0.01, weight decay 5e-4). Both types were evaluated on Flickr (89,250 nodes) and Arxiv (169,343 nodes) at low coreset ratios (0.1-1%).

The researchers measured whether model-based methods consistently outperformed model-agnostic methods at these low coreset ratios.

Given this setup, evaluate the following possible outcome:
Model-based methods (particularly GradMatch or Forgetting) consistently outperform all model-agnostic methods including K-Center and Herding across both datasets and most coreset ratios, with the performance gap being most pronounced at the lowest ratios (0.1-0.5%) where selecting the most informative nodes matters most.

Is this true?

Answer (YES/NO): NO